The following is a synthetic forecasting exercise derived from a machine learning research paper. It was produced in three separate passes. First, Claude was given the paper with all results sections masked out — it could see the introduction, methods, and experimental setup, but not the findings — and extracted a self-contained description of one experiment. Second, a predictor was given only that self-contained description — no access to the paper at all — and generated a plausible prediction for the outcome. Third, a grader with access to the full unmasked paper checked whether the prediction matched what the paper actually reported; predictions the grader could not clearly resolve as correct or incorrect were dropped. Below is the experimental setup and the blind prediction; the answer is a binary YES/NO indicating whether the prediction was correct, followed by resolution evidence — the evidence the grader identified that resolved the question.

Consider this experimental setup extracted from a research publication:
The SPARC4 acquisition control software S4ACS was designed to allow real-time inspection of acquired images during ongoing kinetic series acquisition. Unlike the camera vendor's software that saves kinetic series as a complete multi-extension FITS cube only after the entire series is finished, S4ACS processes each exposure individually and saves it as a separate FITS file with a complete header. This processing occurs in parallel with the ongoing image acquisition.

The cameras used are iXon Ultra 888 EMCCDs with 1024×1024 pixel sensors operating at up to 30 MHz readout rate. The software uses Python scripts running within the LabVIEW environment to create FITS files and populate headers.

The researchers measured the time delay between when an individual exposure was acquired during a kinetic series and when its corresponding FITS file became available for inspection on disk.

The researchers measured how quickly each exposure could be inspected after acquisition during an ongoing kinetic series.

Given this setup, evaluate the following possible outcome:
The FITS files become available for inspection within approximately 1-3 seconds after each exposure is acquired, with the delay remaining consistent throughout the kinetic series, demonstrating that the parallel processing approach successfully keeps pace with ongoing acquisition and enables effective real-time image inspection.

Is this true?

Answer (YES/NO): NO